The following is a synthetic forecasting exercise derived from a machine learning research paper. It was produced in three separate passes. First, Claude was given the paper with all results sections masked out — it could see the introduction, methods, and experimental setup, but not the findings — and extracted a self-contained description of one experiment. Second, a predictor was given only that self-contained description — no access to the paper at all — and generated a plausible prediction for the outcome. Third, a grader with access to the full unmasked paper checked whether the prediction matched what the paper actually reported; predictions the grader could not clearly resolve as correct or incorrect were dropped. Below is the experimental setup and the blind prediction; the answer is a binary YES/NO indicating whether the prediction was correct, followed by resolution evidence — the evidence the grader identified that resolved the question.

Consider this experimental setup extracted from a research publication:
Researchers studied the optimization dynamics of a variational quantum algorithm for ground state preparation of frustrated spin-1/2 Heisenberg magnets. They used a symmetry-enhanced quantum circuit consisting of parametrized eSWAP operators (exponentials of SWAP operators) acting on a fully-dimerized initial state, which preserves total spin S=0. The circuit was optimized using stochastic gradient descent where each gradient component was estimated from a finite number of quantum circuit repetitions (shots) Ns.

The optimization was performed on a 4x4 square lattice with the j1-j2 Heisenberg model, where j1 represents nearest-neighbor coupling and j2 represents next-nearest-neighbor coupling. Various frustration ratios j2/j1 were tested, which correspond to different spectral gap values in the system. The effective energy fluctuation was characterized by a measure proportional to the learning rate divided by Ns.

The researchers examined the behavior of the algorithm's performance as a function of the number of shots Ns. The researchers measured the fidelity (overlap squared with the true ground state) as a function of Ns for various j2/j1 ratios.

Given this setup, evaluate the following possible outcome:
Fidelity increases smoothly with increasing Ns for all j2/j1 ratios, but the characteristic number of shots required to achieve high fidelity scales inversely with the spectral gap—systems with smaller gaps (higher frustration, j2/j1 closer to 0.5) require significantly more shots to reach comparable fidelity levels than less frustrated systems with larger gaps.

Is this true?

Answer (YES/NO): NO